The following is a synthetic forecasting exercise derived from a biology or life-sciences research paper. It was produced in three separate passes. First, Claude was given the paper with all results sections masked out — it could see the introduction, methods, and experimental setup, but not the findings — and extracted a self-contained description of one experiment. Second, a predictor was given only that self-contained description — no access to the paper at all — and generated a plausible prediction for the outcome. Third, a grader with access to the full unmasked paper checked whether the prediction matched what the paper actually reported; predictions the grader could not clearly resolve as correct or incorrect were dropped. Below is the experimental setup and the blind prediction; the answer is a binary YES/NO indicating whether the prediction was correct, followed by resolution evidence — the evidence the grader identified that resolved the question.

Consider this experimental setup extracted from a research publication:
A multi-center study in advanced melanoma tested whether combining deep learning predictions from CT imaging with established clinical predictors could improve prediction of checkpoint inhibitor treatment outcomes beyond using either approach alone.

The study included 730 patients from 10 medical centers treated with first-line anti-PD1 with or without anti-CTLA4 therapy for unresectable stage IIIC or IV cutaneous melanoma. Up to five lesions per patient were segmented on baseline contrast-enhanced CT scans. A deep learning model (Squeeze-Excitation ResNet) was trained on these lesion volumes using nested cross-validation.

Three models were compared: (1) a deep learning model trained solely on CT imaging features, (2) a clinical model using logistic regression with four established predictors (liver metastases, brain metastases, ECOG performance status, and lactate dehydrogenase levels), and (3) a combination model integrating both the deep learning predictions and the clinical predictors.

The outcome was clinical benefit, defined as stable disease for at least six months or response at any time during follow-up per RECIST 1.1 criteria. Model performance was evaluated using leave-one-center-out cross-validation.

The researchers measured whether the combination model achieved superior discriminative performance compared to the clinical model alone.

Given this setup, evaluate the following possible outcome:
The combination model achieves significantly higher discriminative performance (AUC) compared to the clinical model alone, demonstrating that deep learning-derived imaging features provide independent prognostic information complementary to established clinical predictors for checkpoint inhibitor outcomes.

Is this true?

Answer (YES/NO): NO